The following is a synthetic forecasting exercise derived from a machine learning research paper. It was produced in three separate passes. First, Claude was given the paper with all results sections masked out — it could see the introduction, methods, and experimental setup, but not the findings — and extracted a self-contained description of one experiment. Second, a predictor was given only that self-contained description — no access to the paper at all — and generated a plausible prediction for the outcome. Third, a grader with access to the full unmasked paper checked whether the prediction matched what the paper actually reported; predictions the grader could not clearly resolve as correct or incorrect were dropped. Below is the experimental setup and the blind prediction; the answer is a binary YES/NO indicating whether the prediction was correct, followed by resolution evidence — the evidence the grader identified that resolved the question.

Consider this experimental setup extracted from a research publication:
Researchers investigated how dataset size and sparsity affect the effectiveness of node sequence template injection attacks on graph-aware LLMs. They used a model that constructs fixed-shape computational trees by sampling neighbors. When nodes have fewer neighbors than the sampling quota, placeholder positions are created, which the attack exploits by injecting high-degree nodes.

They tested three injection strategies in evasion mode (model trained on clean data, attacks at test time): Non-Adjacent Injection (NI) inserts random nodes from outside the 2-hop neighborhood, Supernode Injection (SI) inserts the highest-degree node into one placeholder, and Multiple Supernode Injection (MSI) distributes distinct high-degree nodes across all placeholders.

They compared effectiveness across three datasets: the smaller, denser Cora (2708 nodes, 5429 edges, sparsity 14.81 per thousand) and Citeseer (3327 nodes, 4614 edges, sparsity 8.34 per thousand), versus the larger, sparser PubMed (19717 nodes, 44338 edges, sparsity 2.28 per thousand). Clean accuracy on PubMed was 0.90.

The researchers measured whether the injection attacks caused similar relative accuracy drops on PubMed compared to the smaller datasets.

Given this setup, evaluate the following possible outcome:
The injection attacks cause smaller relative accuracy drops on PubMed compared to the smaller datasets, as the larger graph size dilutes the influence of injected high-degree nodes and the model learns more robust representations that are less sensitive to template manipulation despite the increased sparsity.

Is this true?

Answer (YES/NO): YES